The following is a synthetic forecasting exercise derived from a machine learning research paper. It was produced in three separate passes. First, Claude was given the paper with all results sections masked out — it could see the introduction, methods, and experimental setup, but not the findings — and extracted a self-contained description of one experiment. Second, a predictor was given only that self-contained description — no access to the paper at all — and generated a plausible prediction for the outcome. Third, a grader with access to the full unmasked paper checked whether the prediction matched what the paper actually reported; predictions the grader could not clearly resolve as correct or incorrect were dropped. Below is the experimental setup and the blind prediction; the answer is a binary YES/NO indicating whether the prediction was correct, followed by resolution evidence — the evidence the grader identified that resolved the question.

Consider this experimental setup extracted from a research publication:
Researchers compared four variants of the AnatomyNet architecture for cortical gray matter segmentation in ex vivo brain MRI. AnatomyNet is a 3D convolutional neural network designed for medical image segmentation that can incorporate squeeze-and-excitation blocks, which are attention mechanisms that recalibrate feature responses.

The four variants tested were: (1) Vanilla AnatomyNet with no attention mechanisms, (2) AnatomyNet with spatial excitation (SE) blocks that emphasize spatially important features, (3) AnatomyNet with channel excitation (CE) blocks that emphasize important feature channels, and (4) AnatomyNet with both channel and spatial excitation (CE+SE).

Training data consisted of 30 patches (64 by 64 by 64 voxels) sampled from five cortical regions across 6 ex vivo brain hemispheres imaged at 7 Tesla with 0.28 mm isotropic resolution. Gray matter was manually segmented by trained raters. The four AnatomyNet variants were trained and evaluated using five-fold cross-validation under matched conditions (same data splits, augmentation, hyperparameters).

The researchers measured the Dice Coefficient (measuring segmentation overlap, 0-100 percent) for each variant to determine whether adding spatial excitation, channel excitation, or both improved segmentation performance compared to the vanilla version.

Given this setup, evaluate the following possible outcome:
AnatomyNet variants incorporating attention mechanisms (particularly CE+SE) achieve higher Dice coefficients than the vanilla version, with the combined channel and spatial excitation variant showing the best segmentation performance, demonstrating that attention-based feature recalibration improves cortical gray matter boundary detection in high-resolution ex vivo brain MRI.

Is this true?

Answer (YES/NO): NO